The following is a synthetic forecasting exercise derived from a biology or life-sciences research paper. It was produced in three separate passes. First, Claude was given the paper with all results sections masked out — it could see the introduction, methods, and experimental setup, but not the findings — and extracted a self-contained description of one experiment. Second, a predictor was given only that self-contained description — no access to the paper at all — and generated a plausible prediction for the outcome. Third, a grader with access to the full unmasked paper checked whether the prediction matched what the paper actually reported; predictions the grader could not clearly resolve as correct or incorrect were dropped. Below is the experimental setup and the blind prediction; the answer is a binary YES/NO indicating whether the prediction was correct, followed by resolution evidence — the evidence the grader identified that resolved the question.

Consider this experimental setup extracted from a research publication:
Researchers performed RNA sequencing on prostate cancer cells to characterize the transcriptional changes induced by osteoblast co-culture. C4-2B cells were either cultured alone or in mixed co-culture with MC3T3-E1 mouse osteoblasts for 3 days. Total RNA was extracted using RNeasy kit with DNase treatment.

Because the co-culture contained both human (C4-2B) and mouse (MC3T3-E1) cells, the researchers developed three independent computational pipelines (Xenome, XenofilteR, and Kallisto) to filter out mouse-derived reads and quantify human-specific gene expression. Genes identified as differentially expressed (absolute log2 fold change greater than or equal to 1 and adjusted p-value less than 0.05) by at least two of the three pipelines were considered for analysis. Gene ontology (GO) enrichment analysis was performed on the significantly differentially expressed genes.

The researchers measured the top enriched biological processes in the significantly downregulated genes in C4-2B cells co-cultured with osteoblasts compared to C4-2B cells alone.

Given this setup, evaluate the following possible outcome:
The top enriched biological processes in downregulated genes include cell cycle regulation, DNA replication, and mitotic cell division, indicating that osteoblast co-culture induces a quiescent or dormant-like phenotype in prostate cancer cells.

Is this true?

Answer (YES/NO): NO